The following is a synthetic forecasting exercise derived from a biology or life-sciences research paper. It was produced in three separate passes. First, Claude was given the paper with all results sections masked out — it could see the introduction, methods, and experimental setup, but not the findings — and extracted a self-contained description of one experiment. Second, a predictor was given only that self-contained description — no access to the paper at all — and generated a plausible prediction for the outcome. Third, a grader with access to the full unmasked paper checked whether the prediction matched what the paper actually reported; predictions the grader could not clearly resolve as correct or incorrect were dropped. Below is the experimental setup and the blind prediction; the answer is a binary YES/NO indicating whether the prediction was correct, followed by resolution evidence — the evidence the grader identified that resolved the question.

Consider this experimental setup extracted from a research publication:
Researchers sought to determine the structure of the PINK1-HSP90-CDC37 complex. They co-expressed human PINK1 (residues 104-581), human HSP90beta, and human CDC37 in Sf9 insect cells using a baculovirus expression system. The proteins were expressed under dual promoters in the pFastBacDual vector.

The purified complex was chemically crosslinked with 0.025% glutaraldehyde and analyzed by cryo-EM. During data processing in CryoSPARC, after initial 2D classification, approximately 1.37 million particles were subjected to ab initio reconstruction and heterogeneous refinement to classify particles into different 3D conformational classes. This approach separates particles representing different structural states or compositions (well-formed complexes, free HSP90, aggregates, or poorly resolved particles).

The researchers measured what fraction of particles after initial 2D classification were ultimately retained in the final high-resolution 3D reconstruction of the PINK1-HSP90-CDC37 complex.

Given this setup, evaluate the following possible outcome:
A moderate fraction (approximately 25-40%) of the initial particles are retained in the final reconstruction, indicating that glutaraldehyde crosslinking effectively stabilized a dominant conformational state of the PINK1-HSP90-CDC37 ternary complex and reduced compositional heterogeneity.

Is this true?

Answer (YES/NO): YES